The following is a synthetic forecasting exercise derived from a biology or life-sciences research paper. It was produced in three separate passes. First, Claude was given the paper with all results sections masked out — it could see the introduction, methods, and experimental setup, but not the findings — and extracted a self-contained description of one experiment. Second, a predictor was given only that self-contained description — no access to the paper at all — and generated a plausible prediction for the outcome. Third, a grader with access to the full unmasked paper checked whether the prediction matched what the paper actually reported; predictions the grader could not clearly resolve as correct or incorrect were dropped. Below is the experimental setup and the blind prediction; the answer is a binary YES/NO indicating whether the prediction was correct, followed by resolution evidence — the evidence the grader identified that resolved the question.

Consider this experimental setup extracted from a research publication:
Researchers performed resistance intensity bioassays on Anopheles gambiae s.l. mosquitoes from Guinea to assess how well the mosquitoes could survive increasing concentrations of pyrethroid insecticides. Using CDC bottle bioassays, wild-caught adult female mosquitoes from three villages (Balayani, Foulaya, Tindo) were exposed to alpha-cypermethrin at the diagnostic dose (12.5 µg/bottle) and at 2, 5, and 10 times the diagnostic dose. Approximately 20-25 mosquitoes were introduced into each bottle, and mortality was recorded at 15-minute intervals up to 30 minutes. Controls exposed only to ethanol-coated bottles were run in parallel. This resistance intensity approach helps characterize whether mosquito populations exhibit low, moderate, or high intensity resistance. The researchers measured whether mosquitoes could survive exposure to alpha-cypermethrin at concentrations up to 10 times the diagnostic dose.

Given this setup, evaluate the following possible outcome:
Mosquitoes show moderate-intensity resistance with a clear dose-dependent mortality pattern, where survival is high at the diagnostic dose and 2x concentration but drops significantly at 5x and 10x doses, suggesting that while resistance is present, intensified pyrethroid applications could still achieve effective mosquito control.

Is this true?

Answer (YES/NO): NO